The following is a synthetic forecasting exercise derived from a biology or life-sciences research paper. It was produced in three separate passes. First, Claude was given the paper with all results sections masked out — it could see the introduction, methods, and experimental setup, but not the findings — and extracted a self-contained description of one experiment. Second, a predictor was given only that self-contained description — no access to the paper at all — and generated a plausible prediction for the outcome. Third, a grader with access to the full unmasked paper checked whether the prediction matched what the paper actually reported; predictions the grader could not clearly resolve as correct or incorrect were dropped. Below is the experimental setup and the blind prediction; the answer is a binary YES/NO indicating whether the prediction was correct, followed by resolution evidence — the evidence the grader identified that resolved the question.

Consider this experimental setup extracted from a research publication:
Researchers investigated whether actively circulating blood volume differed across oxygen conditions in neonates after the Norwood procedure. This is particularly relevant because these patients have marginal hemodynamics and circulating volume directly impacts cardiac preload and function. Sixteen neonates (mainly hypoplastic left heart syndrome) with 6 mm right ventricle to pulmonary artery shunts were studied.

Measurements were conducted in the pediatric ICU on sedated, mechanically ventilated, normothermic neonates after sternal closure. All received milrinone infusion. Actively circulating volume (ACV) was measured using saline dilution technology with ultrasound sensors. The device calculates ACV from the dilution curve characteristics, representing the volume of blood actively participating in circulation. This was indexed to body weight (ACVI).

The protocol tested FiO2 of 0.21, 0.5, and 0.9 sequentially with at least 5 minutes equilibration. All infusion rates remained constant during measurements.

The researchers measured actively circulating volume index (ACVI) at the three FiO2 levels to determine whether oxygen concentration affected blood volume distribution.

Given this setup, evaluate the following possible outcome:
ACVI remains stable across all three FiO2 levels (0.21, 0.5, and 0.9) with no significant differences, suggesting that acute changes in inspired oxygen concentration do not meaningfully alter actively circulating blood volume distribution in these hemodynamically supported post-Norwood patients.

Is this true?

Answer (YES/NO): NO